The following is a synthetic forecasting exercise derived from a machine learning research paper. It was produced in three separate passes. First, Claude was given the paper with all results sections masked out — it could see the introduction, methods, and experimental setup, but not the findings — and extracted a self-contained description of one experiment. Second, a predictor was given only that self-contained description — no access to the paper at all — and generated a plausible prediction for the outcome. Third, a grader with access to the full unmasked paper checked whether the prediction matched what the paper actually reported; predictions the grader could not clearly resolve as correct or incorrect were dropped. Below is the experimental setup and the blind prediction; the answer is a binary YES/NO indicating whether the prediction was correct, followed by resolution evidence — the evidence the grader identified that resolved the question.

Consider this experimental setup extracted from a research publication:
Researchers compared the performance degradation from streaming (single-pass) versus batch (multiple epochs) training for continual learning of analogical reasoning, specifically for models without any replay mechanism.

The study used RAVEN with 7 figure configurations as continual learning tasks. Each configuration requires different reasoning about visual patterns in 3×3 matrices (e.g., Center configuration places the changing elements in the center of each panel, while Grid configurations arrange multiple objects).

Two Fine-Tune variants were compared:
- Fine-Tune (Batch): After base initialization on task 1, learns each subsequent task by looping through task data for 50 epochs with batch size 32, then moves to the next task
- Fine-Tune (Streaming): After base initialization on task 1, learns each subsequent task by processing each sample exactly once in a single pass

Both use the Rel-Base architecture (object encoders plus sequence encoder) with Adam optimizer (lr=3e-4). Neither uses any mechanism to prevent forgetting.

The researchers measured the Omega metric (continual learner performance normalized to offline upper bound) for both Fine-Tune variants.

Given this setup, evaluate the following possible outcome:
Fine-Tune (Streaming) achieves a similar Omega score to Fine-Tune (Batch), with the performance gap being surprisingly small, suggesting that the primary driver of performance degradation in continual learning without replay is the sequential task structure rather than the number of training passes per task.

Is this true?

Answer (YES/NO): NO